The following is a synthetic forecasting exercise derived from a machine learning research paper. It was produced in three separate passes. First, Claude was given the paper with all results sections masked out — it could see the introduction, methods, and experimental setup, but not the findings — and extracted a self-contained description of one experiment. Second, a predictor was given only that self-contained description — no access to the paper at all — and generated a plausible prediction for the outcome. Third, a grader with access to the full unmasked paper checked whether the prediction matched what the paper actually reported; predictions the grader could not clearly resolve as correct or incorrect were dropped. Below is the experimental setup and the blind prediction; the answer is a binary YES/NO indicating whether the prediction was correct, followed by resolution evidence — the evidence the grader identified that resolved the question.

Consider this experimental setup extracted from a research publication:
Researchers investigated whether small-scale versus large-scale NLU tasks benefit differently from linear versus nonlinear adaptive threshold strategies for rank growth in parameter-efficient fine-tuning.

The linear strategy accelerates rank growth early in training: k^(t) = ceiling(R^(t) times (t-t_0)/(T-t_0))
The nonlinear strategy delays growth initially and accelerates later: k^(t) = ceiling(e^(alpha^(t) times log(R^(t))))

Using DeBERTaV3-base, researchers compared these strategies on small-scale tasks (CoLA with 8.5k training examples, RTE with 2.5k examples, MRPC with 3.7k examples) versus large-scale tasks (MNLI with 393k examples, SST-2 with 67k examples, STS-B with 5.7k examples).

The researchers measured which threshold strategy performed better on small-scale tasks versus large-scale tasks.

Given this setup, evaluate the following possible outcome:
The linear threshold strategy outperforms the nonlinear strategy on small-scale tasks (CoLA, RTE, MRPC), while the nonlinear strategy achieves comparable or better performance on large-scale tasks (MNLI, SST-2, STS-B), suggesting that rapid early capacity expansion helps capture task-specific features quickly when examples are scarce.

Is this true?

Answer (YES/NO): YES